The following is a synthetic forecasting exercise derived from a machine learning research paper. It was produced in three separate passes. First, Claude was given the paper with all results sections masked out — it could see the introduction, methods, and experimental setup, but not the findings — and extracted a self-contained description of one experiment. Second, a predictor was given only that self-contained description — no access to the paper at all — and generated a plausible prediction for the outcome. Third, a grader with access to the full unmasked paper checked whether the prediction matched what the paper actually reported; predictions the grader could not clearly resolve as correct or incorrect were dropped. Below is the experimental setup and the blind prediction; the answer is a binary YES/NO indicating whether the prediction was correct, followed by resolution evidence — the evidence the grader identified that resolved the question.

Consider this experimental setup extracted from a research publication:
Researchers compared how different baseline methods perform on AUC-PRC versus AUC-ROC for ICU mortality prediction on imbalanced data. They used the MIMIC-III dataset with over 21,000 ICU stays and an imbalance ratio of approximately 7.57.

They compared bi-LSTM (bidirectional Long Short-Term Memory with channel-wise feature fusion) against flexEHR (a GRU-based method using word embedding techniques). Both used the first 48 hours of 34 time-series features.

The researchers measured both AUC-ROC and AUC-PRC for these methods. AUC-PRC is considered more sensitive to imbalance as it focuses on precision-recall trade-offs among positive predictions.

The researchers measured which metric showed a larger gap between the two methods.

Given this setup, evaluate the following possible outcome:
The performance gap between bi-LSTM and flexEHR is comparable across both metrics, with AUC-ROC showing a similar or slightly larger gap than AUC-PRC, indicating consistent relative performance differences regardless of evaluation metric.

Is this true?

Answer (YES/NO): NO